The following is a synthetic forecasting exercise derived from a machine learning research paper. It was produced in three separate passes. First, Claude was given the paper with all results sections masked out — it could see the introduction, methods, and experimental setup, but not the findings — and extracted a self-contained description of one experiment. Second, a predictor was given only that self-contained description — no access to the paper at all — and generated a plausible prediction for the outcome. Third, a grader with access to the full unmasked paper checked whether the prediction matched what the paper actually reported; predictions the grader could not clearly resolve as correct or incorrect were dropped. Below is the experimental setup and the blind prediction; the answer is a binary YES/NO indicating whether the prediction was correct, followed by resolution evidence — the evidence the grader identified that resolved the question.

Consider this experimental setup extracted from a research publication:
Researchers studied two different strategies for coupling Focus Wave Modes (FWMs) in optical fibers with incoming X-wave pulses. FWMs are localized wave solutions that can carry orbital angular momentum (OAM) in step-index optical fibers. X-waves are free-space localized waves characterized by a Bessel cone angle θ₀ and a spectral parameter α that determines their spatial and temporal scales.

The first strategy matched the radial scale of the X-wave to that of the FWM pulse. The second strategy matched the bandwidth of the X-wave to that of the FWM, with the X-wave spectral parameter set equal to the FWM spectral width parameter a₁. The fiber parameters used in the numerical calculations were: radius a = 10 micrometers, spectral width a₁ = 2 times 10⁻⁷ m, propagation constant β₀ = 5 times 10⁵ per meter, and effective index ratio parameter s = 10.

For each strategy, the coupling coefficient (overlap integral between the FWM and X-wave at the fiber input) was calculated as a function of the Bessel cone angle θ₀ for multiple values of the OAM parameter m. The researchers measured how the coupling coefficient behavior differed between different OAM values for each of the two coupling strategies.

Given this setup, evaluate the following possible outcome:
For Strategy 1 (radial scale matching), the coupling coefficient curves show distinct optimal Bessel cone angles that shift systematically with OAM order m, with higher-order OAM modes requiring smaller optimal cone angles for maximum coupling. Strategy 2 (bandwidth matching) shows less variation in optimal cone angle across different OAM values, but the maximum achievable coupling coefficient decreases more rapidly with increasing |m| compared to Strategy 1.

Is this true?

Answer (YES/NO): NO